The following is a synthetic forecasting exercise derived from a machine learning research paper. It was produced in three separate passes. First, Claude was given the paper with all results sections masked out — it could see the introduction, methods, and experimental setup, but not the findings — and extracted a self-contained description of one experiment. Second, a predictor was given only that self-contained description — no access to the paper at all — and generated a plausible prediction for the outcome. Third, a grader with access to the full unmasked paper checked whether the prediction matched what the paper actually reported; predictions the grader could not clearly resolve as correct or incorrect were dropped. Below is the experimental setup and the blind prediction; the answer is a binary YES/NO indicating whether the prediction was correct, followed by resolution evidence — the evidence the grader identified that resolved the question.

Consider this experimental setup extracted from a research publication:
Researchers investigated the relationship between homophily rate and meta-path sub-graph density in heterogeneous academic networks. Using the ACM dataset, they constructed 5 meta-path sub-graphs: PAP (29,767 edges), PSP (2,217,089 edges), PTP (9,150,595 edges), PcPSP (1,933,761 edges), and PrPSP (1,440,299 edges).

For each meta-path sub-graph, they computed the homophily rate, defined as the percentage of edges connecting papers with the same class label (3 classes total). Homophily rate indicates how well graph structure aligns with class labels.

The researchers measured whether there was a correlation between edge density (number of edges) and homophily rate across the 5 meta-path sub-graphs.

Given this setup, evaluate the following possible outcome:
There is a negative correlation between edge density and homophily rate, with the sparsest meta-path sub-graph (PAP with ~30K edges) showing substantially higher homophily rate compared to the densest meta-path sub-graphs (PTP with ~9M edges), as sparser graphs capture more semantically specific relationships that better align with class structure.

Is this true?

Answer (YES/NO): YES